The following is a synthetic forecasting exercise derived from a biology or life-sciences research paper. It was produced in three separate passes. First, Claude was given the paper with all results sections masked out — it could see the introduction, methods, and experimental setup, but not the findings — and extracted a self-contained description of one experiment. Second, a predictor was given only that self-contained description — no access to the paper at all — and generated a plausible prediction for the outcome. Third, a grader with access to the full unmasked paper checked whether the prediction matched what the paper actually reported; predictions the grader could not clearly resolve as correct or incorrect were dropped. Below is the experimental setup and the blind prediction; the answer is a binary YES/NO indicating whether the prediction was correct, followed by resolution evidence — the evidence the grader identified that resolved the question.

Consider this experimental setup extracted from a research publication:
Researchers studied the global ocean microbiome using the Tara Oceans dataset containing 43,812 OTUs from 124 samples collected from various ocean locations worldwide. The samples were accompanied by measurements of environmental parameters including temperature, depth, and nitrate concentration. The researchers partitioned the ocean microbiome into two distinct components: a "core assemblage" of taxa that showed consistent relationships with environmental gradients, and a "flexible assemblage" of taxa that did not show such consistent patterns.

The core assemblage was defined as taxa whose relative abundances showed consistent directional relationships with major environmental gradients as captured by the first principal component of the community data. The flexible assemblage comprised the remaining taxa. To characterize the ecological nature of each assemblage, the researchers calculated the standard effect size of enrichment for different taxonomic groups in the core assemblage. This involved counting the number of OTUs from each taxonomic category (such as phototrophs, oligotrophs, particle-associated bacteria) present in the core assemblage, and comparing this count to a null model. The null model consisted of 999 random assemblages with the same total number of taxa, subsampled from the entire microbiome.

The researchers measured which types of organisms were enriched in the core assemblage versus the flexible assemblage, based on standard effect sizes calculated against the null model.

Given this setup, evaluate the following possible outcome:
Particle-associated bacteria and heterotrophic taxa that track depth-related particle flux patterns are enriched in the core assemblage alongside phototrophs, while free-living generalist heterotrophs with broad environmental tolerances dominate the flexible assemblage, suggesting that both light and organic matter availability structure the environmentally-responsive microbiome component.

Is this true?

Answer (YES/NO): NO